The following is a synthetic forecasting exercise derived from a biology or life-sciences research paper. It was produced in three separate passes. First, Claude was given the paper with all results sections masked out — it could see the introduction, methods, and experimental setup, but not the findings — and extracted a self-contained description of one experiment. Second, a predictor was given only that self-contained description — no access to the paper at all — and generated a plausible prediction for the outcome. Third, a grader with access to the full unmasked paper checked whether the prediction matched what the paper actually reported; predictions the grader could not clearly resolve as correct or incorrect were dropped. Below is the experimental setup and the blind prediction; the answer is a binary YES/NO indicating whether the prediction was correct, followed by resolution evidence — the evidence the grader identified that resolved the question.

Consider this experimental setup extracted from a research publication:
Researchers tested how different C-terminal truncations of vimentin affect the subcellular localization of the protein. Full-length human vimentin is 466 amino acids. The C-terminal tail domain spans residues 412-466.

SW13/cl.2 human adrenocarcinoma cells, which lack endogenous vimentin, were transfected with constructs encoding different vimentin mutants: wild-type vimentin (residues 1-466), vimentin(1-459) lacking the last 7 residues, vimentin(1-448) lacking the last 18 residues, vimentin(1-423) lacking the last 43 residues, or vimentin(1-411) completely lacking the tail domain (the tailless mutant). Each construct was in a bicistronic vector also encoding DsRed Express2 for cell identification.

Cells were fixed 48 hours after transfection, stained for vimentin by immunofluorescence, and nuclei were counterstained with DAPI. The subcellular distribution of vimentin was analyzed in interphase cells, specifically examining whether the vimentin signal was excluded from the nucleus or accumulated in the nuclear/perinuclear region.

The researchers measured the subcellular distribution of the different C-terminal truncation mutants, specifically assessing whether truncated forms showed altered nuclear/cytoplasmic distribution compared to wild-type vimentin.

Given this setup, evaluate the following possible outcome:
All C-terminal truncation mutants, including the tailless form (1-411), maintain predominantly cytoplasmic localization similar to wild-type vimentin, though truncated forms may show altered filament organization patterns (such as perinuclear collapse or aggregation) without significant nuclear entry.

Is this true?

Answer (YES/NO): NO